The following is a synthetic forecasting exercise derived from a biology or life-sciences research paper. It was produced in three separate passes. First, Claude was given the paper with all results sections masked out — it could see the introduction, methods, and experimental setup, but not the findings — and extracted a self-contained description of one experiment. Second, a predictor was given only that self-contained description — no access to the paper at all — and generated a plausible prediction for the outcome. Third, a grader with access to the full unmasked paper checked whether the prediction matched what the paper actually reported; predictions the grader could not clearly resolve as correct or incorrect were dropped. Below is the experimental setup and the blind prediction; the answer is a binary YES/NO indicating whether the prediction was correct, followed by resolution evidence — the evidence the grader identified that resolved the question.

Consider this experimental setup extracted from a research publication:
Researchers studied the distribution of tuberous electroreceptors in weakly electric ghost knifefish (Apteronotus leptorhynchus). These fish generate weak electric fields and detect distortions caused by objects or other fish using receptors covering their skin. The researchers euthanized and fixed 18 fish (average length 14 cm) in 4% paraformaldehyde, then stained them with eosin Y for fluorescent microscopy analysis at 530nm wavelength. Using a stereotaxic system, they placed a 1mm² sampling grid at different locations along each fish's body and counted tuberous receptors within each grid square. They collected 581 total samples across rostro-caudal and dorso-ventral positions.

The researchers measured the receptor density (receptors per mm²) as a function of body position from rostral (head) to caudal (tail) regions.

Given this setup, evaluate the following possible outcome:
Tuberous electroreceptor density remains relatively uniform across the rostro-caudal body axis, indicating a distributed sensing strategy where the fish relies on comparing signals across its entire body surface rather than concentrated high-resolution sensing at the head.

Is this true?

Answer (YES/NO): NO